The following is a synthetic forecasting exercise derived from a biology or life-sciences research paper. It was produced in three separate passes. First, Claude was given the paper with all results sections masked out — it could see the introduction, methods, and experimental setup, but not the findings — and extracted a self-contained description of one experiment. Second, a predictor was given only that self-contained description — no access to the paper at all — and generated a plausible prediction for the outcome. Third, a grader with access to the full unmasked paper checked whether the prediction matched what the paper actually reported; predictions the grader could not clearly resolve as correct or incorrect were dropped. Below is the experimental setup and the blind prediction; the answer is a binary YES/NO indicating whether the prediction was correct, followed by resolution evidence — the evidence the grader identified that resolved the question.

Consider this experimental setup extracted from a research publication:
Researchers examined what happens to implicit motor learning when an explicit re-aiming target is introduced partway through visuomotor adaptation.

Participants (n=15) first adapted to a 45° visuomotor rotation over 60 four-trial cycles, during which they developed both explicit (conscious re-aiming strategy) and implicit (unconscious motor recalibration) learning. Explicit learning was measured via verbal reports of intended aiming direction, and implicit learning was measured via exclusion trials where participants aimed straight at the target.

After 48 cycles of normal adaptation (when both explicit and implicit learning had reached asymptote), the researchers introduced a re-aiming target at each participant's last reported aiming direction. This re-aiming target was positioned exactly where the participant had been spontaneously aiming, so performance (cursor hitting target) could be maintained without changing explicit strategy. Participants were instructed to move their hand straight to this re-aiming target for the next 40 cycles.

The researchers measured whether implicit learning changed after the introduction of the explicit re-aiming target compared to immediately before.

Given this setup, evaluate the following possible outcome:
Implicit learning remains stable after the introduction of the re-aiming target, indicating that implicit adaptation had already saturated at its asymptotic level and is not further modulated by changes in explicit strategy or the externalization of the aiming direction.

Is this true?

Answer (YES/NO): YES